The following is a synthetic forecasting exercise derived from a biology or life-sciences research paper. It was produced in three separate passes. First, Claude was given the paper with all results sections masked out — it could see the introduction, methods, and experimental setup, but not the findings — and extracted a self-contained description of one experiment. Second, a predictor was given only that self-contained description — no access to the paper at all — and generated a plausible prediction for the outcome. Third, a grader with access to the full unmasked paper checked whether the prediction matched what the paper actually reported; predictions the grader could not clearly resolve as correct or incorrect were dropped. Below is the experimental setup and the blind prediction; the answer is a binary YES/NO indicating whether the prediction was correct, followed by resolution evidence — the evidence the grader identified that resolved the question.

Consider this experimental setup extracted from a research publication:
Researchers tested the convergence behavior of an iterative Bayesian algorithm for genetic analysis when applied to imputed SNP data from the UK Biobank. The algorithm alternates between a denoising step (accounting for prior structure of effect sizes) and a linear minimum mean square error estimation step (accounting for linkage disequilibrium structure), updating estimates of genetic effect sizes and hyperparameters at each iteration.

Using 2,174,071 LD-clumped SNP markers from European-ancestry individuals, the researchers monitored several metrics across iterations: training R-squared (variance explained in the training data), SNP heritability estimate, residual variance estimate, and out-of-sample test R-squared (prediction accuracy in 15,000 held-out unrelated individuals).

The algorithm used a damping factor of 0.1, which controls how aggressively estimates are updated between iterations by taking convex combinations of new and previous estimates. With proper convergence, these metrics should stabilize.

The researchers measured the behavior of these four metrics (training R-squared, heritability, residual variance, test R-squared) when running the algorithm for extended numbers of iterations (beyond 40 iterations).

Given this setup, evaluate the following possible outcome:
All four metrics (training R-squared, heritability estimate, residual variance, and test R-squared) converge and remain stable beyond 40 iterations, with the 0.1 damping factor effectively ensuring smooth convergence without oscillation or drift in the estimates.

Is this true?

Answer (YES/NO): NO